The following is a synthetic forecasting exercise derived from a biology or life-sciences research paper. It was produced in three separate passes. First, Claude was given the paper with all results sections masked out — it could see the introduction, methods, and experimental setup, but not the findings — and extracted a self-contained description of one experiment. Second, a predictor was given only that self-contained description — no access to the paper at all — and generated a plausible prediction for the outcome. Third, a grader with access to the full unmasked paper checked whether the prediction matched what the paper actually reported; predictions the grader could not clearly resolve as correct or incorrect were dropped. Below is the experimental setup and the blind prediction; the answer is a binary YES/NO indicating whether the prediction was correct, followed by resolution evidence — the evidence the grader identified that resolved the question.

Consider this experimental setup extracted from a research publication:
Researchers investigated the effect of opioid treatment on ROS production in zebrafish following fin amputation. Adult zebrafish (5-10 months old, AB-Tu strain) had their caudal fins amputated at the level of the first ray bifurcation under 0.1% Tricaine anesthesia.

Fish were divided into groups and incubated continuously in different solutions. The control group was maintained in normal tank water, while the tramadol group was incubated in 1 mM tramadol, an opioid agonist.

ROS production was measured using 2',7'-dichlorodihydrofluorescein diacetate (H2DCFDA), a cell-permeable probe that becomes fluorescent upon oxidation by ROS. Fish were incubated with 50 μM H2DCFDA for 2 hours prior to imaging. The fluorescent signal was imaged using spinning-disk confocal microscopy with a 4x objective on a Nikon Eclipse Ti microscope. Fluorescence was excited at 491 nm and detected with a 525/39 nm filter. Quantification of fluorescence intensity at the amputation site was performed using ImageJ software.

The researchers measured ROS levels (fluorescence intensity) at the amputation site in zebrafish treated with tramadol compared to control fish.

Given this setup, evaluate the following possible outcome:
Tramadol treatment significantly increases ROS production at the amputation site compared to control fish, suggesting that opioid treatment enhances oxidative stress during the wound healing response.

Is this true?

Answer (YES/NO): NO